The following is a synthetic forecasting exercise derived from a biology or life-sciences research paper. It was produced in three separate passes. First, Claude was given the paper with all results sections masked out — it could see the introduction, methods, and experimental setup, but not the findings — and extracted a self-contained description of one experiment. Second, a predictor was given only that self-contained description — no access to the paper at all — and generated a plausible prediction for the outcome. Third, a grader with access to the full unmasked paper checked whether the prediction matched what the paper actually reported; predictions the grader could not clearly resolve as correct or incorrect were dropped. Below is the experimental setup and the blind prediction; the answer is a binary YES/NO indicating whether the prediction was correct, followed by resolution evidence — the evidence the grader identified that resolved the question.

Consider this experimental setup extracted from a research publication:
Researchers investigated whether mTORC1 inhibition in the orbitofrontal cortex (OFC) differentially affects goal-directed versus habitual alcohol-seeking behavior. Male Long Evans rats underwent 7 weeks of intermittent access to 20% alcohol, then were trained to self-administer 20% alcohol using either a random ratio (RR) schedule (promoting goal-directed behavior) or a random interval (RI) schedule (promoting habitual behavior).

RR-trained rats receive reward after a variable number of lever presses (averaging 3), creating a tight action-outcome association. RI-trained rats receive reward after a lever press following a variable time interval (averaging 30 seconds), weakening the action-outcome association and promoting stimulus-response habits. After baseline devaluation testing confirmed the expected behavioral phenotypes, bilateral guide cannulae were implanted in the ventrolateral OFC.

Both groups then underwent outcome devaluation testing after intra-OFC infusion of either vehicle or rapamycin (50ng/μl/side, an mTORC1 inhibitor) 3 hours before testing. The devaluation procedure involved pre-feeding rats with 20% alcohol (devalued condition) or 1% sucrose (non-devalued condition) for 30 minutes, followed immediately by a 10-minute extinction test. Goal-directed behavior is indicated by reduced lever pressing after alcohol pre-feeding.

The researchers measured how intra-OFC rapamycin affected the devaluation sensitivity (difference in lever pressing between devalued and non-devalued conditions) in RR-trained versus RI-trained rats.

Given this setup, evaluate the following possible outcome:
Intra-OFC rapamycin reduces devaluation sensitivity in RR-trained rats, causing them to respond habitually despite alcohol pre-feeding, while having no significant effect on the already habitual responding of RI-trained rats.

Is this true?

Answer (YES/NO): NO